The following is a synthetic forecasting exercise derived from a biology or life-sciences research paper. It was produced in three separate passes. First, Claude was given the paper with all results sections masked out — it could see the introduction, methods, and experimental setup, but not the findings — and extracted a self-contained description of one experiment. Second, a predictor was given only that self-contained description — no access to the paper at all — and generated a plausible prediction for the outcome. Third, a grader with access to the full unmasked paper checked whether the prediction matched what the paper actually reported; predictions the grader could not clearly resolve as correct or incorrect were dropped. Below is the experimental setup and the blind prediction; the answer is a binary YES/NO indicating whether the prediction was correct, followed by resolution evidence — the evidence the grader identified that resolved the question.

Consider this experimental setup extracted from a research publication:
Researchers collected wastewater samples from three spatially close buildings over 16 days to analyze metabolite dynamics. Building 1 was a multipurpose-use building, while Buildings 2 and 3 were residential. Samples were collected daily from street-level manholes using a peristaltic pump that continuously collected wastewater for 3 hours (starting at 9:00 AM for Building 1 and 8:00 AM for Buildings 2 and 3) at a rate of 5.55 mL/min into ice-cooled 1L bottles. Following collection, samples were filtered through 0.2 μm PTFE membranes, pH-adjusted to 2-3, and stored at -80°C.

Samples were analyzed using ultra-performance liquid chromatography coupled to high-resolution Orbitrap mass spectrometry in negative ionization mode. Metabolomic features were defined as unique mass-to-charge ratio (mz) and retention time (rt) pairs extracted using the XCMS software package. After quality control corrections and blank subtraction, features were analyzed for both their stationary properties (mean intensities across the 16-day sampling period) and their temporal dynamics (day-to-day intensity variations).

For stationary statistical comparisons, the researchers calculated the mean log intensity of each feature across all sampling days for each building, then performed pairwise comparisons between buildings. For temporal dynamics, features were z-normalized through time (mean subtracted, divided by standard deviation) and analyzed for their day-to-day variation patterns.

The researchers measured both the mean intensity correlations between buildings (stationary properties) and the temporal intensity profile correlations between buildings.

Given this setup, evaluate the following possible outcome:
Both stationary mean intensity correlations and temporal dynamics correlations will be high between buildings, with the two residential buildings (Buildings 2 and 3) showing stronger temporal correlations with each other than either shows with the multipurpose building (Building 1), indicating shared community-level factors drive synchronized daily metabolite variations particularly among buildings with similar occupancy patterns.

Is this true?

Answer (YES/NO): NO